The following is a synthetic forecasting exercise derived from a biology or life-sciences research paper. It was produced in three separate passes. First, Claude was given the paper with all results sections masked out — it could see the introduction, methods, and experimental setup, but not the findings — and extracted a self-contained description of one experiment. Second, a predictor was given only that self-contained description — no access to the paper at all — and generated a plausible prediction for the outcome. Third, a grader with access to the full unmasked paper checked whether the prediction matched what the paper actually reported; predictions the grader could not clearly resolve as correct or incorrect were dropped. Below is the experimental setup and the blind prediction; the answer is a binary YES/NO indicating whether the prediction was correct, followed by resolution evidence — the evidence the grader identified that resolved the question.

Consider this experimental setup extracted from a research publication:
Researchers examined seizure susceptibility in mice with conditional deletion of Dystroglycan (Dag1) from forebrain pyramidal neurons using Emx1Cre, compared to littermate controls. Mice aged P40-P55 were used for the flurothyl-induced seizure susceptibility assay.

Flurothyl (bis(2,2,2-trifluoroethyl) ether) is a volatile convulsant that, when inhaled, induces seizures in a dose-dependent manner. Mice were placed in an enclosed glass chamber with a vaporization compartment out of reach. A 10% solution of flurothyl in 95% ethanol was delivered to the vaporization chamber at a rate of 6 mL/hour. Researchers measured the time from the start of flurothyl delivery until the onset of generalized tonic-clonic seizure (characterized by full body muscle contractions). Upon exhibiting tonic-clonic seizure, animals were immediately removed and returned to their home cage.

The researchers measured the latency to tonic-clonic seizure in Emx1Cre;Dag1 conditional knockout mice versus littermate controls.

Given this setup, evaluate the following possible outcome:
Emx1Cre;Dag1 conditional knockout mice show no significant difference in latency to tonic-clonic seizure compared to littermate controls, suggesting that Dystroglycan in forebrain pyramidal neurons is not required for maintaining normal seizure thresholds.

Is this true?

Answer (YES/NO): NO